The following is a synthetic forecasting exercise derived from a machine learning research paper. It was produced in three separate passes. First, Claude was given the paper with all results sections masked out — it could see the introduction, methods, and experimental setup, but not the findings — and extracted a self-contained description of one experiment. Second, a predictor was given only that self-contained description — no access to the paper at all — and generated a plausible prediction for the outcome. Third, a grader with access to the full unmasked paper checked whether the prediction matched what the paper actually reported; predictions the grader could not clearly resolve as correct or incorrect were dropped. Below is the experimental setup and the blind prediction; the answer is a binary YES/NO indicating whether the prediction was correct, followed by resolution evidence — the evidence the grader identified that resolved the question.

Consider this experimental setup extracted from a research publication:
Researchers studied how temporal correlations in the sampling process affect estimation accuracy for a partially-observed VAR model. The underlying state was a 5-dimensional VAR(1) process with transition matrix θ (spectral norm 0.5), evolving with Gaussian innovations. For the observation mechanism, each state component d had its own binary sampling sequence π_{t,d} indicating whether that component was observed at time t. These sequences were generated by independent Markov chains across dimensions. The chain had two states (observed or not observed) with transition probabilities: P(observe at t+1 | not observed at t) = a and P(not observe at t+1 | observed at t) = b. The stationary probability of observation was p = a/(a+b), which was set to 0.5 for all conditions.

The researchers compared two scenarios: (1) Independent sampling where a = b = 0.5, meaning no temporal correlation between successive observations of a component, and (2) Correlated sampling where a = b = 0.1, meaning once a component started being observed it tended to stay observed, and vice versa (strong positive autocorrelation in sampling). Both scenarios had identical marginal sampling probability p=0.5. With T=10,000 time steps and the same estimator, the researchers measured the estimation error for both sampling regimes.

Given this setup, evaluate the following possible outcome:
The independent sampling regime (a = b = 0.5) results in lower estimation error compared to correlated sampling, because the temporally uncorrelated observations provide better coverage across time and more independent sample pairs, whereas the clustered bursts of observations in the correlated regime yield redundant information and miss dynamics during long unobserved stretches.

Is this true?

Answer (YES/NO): NO